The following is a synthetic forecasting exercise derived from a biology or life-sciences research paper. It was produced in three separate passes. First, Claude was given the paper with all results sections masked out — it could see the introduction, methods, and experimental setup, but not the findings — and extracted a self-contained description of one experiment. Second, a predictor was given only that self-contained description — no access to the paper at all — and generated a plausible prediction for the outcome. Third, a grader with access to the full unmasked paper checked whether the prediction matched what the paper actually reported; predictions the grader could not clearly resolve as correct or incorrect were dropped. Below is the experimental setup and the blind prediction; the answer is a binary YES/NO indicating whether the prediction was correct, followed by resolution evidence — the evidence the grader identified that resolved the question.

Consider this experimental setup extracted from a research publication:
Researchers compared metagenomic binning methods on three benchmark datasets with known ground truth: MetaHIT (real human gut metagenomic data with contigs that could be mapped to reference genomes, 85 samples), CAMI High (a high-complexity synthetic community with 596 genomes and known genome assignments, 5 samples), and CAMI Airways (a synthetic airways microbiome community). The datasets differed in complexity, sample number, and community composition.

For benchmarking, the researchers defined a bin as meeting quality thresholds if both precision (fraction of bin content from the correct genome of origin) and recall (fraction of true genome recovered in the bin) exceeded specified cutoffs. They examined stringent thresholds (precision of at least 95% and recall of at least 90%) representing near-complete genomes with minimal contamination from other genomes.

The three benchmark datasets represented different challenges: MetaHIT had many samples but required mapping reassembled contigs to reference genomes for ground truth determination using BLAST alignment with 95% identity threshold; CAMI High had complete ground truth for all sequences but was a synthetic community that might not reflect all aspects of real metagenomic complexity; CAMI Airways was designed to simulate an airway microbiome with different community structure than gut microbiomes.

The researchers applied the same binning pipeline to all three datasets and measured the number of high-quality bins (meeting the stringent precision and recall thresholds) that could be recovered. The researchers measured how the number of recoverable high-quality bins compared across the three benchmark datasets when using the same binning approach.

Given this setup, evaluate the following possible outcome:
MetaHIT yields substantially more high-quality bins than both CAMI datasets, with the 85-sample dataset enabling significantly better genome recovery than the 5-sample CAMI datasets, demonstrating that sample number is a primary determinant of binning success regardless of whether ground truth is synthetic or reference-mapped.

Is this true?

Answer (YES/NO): NO